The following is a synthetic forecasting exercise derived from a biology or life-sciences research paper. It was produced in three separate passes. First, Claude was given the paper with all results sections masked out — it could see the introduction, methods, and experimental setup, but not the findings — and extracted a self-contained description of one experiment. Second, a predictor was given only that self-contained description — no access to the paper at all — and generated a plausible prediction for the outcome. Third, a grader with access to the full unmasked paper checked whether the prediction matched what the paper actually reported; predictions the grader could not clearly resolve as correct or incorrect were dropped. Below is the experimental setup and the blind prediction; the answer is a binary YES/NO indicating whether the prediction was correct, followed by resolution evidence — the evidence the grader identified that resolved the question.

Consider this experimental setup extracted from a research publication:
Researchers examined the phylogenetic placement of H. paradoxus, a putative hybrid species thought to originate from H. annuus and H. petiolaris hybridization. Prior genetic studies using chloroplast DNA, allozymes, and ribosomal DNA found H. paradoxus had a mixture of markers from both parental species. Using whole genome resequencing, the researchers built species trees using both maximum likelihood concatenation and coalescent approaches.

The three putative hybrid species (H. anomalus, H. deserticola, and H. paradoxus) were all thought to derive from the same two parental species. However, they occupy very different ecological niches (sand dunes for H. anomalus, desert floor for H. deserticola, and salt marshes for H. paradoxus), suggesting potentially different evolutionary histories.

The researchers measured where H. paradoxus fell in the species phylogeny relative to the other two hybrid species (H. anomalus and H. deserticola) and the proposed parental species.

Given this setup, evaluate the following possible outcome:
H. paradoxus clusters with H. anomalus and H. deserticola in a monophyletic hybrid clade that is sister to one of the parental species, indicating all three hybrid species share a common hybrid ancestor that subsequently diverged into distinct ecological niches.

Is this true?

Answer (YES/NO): NO